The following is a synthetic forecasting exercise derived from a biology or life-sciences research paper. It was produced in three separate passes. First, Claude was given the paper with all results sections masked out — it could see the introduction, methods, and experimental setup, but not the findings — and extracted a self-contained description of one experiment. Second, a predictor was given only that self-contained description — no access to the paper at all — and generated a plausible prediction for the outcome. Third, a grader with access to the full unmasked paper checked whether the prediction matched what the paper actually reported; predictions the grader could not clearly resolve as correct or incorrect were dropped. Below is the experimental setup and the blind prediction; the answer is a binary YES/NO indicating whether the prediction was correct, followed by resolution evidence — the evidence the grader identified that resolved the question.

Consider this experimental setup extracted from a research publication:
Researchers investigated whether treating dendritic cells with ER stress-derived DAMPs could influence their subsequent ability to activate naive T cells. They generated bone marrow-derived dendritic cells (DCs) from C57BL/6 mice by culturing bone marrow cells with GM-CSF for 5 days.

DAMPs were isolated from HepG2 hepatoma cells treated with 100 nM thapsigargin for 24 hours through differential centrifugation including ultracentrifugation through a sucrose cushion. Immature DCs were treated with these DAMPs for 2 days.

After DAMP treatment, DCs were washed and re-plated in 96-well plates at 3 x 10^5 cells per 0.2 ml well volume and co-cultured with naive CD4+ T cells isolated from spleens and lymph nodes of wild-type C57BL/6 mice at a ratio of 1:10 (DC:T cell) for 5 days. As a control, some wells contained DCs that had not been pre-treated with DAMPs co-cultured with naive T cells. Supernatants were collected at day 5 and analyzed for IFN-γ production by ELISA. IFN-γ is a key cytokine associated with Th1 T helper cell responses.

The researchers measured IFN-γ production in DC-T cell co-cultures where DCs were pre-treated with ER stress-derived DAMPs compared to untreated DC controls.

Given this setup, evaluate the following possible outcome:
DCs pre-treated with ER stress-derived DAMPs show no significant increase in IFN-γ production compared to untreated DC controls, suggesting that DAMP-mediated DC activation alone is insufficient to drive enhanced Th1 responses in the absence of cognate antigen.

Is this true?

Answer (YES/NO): YES